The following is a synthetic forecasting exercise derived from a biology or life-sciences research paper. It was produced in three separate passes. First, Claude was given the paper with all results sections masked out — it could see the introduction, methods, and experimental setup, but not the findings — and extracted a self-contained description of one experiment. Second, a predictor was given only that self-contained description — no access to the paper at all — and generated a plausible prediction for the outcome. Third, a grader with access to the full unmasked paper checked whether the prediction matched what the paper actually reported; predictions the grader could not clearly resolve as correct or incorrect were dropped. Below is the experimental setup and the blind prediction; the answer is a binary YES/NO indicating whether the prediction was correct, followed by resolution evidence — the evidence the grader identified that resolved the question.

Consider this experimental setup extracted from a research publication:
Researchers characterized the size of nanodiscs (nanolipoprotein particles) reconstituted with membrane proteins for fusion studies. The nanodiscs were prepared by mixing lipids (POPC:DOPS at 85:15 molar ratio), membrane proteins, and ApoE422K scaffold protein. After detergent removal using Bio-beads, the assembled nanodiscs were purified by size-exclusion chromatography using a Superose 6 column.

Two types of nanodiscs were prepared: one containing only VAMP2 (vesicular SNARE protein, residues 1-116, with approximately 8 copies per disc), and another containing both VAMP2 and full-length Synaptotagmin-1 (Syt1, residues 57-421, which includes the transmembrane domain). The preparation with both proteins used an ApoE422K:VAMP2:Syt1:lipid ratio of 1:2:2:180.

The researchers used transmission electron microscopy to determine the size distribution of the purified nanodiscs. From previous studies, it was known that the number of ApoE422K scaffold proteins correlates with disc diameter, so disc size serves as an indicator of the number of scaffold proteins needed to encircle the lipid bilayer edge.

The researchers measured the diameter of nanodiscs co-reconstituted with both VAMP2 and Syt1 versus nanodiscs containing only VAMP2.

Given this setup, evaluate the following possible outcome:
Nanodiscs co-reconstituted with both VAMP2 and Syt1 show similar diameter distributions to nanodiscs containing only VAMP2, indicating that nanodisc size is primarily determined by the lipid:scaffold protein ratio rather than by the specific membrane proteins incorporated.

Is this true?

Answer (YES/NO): YES